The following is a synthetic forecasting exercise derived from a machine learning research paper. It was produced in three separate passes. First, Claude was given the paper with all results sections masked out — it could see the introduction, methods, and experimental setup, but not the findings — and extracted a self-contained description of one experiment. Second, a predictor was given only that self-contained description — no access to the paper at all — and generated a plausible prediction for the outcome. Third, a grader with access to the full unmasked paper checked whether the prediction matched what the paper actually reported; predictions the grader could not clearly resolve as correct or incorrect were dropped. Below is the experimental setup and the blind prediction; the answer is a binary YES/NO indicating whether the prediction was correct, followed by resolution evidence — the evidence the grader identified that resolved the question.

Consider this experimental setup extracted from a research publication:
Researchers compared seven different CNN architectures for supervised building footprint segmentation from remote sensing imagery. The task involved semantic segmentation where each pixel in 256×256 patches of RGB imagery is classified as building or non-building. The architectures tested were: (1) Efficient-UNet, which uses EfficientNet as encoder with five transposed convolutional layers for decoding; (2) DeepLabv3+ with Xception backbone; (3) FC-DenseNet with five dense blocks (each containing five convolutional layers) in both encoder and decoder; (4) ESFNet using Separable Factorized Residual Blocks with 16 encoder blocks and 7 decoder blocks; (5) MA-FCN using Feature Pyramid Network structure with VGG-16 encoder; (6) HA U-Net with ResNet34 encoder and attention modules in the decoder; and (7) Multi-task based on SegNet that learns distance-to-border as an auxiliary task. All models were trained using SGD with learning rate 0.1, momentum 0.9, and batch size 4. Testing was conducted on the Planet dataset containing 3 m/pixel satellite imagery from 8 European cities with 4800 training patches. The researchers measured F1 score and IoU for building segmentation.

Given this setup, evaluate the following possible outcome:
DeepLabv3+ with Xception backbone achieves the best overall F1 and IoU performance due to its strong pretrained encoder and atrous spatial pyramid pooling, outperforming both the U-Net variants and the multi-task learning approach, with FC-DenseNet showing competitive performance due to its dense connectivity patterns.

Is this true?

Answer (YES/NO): NO